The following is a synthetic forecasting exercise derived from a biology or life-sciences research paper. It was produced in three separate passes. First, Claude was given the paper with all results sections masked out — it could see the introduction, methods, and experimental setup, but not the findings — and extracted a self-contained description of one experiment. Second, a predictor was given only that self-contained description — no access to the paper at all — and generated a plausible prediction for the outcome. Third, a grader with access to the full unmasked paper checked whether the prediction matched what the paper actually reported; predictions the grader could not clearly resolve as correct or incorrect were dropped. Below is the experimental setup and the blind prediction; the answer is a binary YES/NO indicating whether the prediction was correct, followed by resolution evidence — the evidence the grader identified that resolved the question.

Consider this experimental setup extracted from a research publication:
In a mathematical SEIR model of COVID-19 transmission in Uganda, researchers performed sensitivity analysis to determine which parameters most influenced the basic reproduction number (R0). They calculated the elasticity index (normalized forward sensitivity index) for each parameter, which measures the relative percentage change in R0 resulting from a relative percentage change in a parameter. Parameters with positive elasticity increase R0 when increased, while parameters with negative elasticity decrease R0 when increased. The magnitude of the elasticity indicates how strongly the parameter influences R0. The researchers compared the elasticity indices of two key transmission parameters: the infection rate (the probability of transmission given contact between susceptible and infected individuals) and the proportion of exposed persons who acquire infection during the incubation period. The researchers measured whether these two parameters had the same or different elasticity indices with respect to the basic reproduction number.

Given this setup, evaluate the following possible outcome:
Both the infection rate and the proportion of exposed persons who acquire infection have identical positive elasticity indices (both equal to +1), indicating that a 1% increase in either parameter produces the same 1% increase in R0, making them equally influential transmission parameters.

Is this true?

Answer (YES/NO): NO